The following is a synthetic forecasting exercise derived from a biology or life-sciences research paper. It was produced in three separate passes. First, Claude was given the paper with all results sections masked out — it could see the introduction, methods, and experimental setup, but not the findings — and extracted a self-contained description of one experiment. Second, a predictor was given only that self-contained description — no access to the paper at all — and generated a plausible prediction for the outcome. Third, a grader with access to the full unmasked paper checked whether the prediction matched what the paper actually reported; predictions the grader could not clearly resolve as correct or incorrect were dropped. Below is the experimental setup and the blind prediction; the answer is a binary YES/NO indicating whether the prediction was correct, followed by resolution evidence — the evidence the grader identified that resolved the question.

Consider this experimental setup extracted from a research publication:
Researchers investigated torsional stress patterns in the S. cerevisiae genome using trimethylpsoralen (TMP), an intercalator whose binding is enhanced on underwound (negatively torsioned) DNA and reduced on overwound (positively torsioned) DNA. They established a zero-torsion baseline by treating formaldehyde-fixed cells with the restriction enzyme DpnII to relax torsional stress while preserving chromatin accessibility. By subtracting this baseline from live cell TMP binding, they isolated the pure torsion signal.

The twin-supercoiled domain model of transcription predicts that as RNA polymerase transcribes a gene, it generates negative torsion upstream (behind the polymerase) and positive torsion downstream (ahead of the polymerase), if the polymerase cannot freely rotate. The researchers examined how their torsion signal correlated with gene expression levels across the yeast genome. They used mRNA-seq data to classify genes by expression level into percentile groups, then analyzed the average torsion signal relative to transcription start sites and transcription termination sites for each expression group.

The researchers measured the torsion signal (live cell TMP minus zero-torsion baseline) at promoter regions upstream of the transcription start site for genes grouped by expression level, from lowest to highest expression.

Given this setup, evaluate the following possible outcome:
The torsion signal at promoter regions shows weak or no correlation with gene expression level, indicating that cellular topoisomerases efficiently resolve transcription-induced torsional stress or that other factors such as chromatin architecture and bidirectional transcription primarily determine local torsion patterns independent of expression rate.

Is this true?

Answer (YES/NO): NO